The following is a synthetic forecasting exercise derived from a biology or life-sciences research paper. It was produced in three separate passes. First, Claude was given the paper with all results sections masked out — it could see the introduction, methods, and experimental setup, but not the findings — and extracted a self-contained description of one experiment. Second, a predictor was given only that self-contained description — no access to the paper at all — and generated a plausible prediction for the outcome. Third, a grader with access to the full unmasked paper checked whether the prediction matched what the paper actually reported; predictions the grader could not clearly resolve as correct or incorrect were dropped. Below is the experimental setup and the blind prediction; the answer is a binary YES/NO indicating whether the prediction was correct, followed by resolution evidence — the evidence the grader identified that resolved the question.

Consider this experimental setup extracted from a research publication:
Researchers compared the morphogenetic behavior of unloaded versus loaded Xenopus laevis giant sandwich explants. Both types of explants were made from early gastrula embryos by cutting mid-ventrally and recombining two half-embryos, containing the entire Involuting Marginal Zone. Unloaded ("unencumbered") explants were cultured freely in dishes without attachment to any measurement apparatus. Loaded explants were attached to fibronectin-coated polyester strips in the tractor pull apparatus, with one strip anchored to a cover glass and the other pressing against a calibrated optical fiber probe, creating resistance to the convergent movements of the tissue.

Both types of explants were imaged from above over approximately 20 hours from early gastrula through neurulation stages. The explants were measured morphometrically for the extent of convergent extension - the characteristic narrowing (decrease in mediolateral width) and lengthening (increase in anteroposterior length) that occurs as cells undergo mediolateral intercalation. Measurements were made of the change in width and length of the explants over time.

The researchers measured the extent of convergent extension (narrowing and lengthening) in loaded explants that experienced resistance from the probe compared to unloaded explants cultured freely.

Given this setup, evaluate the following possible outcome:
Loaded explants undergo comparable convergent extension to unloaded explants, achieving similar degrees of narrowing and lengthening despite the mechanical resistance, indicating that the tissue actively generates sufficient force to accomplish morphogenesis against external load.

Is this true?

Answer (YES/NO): NO